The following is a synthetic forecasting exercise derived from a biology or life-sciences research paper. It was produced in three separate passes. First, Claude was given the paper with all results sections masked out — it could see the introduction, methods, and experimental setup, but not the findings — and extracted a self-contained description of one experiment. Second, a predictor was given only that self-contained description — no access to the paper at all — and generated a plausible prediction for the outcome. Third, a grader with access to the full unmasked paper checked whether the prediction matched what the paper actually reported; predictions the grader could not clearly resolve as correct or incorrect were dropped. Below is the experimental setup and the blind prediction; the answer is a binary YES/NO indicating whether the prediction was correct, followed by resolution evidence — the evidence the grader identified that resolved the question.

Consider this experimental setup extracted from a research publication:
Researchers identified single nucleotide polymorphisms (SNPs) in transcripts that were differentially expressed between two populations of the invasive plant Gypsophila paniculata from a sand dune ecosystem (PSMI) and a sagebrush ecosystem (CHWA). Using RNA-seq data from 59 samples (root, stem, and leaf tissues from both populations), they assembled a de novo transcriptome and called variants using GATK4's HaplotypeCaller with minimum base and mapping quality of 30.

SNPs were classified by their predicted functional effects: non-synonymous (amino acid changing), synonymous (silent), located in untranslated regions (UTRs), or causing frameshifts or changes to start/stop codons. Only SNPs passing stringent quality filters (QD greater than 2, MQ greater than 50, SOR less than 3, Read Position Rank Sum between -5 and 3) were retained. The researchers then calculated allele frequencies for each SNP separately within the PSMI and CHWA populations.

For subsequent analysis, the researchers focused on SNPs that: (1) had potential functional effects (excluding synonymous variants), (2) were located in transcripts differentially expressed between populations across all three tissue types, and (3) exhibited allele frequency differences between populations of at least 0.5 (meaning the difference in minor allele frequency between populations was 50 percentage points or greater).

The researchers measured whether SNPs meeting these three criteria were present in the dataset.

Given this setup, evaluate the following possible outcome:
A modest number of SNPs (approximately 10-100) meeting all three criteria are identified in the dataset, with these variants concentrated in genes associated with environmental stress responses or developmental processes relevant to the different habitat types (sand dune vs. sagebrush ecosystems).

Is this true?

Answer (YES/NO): NO